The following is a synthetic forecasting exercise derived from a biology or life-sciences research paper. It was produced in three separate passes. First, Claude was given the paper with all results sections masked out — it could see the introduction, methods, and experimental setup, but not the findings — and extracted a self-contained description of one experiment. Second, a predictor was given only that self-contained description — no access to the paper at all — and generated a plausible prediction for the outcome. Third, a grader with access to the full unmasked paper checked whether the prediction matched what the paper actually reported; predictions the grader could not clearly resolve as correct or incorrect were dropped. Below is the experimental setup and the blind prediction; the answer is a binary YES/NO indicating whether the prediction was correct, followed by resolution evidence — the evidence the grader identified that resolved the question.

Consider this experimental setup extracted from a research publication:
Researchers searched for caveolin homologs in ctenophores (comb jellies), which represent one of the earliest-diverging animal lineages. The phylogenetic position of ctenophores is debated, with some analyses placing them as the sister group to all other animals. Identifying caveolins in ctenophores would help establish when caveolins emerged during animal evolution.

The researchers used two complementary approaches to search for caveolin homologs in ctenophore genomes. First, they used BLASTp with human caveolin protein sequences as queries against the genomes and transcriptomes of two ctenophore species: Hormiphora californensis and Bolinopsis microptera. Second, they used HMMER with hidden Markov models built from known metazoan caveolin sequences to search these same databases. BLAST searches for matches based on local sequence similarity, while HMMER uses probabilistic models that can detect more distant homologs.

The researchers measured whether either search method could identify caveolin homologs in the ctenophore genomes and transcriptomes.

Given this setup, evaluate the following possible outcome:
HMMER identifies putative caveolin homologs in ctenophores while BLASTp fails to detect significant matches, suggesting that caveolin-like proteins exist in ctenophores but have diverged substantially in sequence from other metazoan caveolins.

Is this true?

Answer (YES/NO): NO